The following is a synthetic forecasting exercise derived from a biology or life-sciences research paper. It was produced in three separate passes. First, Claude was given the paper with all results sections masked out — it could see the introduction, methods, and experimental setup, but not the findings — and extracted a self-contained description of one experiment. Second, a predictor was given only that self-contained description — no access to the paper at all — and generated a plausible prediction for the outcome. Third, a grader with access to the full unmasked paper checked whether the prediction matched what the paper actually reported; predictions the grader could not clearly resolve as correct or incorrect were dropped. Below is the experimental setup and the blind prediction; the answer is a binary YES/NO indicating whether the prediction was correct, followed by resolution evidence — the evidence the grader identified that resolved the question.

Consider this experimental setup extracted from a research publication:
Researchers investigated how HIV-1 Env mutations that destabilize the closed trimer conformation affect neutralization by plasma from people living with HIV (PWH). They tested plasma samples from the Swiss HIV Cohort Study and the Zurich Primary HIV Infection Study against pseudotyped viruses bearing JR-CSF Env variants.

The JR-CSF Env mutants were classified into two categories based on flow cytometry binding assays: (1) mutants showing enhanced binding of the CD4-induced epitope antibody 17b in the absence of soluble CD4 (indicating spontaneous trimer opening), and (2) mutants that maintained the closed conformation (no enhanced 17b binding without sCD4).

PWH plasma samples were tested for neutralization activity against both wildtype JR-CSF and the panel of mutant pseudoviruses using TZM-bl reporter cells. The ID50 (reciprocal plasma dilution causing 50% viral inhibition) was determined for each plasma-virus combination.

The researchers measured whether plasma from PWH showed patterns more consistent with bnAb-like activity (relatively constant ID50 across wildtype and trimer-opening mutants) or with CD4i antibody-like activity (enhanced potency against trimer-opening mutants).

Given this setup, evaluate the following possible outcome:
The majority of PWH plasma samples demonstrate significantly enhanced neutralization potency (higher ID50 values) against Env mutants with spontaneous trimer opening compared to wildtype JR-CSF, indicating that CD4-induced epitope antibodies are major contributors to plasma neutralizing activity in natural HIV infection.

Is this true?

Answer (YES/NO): YES